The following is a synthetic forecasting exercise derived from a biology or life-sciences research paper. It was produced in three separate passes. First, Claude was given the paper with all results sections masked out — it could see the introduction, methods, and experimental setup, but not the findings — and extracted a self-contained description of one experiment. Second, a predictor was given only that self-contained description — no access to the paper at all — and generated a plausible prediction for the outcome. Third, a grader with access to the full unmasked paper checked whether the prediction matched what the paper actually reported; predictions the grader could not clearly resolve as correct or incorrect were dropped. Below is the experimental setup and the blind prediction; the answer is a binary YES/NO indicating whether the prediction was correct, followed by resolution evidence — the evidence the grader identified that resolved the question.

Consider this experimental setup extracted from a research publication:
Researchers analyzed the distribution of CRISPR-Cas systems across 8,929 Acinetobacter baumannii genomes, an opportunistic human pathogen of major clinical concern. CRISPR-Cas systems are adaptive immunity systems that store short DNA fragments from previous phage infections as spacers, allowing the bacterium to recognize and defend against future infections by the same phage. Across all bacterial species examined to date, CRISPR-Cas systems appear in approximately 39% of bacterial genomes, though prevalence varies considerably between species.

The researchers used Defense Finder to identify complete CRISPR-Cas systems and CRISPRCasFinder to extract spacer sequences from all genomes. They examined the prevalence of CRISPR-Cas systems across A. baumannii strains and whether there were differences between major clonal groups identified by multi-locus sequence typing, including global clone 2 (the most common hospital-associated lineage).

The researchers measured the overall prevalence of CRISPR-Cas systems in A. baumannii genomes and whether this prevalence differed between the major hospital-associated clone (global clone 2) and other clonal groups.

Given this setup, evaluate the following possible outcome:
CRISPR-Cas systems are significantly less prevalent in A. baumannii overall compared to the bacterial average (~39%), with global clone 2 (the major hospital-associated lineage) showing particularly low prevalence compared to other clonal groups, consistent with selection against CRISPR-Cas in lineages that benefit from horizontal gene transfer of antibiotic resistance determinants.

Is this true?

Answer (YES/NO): YES